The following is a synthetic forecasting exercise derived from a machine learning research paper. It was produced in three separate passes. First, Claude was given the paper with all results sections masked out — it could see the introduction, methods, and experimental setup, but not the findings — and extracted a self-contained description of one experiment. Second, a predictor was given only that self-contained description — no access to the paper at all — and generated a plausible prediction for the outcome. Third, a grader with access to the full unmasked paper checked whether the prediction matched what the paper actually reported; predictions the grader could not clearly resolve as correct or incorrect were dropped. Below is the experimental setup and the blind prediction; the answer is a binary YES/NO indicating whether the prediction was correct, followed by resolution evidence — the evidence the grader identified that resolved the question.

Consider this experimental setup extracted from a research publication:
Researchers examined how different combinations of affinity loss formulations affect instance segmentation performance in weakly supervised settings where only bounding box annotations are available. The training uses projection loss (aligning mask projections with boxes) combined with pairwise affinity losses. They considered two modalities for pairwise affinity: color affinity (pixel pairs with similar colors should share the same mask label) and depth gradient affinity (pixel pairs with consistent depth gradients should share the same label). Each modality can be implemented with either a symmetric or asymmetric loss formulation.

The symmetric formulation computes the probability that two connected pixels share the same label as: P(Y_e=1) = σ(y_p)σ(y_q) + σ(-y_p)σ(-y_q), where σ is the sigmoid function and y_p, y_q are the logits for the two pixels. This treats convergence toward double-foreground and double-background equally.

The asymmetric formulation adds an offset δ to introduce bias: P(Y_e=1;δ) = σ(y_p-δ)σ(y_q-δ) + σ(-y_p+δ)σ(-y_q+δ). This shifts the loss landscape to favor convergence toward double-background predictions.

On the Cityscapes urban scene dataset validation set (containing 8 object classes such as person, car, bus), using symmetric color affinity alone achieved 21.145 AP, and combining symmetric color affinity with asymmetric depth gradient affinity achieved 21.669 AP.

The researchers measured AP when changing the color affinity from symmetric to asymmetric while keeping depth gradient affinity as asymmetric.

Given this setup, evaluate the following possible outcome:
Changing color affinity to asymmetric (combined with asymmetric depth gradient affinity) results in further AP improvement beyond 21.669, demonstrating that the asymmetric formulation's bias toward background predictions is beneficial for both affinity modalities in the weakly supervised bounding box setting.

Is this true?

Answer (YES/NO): YES